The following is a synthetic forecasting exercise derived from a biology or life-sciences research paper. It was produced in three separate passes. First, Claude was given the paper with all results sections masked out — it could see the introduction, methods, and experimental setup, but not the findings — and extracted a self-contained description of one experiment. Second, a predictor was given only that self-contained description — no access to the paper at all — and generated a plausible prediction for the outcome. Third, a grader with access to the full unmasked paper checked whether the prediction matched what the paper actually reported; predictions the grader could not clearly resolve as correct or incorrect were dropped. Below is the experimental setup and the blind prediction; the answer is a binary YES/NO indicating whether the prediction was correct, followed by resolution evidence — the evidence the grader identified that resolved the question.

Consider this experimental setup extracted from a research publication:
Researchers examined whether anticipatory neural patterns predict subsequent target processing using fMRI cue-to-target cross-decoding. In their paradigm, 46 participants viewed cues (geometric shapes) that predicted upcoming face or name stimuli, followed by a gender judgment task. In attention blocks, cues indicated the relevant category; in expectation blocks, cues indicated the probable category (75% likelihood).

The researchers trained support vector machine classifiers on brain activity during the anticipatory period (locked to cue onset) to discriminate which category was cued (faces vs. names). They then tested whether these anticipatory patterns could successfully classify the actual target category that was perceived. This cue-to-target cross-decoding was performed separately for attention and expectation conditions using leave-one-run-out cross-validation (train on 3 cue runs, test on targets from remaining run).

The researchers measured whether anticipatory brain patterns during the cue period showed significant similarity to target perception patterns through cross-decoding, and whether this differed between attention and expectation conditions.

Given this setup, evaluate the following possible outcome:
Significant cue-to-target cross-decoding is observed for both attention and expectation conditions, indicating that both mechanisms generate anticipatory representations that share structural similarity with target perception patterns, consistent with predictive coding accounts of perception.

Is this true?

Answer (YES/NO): YES